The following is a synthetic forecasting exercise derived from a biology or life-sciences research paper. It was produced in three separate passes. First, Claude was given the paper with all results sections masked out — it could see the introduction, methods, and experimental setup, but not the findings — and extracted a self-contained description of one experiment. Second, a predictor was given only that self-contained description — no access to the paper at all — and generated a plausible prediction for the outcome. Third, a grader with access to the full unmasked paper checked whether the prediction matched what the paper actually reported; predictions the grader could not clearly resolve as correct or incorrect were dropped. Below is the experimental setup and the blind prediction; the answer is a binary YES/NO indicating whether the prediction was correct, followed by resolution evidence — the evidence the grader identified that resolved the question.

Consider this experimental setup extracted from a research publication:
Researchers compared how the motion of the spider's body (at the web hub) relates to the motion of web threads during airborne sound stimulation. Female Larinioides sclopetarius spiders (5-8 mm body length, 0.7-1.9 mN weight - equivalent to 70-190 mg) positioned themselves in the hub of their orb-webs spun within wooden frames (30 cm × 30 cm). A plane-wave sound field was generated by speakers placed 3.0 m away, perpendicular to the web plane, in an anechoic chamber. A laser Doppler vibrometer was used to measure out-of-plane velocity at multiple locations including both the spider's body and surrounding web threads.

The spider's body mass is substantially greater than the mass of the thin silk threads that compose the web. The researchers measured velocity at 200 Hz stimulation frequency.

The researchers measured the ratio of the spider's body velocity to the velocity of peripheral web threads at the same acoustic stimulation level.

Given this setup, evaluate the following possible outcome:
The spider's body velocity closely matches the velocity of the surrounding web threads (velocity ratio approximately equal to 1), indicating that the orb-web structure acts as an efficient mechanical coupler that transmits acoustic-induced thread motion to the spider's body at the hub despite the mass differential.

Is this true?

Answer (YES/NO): NO